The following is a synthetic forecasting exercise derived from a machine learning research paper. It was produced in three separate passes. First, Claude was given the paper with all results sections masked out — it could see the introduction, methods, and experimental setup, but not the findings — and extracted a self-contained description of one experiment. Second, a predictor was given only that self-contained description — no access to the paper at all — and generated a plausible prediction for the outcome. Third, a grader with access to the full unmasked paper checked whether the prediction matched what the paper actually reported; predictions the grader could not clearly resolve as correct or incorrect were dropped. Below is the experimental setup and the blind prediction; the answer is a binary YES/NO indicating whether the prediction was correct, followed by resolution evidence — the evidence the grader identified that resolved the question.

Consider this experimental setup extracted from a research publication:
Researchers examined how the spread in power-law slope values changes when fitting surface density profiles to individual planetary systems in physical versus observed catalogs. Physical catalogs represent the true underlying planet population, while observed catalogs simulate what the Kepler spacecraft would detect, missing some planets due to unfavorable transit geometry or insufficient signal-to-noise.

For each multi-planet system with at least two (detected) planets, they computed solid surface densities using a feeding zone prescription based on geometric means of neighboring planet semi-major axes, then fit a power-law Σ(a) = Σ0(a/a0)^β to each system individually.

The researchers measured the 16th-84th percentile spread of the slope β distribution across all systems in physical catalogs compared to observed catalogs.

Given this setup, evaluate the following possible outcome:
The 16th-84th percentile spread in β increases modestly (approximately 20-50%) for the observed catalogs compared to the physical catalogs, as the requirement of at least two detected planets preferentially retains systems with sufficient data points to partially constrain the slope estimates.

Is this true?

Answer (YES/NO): NO